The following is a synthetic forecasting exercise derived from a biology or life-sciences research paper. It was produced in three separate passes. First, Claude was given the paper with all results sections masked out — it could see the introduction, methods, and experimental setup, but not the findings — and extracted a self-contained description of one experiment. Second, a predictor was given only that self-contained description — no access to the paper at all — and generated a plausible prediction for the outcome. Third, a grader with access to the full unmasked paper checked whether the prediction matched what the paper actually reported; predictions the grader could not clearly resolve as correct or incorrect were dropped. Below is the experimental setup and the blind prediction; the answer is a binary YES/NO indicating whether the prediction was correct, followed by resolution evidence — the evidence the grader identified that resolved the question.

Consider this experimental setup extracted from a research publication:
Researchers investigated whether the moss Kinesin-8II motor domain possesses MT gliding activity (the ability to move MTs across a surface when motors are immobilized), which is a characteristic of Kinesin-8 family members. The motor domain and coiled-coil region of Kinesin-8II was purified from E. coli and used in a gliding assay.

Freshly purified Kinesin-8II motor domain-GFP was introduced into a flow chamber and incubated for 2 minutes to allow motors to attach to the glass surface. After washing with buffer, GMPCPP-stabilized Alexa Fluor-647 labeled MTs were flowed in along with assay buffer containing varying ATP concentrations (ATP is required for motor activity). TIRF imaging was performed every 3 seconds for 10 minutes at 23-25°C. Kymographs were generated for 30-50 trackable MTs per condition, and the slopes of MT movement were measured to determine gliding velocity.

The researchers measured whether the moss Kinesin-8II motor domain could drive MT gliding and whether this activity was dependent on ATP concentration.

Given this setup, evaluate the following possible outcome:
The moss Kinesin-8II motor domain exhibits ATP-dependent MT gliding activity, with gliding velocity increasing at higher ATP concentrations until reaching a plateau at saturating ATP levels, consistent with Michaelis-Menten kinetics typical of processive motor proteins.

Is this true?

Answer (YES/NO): NO